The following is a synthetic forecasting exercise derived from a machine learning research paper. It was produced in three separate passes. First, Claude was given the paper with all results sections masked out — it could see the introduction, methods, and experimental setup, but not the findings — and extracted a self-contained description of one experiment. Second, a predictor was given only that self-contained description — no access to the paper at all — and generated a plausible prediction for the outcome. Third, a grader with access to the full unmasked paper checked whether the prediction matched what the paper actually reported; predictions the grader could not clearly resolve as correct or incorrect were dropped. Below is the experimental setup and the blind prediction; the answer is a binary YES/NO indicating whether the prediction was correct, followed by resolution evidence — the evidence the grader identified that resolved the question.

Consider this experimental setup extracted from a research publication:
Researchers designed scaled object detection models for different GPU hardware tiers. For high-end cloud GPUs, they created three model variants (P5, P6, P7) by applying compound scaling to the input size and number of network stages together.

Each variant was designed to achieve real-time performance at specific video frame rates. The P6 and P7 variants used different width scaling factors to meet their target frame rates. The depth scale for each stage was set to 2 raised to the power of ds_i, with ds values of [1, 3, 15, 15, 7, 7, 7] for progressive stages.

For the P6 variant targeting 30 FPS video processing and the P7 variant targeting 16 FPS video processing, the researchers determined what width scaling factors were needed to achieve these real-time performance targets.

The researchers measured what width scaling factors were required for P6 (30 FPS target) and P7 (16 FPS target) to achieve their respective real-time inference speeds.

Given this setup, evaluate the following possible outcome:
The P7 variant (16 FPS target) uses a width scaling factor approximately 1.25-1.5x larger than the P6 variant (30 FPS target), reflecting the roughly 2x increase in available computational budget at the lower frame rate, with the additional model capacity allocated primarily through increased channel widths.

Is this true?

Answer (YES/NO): NO